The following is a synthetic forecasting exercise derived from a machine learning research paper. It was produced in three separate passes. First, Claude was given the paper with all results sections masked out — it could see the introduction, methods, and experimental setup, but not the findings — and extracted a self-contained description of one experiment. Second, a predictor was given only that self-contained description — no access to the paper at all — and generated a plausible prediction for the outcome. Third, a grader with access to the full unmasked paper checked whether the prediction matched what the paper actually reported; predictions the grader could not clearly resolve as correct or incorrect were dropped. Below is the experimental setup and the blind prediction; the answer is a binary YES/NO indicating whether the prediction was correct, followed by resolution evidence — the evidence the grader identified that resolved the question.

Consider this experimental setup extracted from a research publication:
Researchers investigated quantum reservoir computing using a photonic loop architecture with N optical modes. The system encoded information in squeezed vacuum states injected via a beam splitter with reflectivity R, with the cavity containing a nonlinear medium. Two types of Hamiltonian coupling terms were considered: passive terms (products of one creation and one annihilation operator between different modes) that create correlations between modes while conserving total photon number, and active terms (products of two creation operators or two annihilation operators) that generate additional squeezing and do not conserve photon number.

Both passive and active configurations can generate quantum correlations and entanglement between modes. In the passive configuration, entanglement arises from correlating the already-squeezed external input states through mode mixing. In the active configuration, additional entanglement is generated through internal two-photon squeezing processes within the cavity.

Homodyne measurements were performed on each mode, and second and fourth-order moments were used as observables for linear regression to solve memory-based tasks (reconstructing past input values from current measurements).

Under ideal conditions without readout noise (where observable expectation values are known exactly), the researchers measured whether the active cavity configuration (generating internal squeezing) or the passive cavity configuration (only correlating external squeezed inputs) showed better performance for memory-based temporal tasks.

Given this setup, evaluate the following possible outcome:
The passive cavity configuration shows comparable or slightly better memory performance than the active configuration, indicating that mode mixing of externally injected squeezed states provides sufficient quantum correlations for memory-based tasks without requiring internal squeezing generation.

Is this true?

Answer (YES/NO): YES